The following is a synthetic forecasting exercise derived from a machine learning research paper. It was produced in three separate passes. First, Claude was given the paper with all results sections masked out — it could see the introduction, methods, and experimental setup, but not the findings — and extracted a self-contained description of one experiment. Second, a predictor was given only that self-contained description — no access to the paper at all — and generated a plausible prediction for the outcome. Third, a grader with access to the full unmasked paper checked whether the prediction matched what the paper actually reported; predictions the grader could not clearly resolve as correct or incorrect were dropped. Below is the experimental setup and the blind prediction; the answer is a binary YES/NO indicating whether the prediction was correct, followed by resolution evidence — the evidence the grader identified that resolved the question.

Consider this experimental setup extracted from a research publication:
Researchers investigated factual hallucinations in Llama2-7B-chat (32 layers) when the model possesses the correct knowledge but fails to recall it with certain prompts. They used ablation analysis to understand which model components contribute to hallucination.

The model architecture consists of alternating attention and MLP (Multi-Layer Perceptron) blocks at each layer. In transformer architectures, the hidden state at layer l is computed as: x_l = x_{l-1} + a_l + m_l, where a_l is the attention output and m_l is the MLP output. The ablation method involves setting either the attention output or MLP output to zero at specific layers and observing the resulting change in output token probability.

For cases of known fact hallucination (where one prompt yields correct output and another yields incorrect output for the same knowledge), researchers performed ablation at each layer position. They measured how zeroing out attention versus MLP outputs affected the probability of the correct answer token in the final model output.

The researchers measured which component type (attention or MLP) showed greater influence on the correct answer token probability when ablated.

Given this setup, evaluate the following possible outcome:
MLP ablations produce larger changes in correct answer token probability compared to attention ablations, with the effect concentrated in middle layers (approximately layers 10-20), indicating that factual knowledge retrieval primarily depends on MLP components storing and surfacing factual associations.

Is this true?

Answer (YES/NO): NO